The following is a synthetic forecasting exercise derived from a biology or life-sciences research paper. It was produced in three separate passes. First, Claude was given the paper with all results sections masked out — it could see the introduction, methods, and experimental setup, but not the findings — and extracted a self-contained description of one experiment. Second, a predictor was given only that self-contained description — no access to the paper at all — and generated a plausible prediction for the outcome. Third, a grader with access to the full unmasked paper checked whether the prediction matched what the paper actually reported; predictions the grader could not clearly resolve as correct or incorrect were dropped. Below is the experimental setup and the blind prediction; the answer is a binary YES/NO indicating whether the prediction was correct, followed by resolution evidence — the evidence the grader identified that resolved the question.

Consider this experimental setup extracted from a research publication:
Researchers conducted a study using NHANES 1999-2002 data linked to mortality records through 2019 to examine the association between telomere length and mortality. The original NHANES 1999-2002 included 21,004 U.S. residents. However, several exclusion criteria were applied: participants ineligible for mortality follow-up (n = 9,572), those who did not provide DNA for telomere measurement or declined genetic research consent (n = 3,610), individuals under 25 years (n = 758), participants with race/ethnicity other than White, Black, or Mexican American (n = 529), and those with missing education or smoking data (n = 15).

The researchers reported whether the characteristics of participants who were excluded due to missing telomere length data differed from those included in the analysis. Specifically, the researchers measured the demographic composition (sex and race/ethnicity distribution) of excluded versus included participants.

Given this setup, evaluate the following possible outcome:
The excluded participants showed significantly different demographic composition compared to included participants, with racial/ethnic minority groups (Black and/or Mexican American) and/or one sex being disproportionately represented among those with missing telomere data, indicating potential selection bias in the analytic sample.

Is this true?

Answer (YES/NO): YES